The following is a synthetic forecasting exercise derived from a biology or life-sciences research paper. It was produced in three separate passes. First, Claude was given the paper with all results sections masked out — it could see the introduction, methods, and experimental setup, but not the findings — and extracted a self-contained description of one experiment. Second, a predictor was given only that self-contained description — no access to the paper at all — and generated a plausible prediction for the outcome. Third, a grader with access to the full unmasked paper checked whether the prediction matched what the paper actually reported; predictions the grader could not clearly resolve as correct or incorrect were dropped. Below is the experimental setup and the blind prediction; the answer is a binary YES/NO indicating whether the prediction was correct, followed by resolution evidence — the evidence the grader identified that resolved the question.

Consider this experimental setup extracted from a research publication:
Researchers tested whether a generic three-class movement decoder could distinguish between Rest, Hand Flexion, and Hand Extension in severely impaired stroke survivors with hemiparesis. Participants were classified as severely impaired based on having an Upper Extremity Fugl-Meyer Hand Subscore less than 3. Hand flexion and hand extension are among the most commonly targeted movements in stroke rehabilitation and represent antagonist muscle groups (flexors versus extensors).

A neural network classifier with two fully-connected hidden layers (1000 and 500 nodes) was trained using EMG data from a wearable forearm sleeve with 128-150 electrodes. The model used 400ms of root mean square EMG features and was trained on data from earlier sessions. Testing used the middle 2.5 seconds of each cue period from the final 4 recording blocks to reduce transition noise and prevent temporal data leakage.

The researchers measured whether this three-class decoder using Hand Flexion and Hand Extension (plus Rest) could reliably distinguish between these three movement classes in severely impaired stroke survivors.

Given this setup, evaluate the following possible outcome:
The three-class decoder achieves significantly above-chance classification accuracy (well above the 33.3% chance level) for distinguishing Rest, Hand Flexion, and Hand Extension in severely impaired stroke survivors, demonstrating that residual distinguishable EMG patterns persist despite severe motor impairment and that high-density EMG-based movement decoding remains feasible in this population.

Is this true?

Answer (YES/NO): NO